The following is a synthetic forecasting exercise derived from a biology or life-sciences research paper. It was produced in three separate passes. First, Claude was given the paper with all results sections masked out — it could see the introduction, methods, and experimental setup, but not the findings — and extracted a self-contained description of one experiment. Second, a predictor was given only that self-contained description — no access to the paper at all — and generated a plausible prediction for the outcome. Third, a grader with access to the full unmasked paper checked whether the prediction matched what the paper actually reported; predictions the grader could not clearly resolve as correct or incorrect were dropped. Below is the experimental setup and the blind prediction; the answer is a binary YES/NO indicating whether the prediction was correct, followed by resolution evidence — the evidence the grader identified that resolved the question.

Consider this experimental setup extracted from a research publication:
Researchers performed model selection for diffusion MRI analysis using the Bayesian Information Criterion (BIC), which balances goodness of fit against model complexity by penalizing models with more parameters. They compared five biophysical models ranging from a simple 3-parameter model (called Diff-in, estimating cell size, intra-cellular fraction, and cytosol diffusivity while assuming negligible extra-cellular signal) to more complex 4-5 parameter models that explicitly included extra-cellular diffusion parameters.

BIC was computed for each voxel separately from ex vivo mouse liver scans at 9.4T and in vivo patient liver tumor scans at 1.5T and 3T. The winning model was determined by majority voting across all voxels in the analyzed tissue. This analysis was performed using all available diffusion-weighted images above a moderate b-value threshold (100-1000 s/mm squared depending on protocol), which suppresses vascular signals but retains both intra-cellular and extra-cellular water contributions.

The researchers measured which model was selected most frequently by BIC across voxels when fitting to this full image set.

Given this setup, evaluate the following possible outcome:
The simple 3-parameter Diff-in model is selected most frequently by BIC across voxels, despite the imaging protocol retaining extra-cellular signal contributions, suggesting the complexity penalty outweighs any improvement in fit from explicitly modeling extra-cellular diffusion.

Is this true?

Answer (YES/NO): NO